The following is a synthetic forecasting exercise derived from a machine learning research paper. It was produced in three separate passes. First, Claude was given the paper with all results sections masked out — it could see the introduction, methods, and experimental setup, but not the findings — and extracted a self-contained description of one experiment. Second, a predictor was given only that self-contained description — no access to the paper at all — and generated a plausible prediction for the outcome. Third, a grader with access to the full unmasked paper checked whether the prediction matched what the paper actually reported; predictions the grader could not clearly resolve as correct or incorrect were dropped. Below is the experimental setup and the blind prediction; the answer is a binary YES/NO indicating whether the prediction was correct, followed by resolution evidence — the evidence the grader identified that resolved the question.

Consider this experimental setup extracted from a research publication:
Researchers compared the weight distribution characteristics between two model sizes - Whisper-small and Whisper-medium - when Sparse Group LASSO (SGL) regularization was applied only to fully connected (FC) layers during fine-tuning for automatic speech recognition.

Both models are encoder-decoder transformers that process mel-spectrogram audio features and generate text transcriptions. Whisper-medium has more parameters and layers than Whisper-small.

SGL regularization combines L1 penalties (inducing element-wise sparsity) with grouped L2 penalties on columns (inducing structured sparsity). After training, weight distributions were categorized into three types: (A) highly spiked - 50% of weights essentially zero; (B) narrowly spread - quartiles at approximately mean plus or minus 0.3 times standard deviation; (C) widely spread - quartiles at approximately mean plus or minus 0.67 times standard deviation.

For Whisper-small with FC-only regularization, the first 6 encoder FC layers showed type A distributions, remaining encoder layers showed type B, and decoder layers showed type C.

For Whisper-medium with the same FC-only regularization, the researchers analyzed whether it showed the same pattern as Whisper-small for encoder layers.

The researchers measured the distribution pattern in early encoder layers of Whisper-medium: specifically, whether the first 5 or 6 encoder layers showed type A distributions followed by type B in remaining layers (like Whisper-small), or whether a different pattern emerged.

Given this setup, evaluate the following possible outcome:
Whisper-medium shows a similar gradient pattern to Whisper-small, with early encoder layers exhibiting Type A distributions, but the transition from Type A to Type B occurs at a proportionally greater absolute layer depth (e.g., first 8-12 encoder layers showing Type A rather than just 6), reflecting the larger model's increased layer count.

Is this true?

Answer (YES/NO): NO